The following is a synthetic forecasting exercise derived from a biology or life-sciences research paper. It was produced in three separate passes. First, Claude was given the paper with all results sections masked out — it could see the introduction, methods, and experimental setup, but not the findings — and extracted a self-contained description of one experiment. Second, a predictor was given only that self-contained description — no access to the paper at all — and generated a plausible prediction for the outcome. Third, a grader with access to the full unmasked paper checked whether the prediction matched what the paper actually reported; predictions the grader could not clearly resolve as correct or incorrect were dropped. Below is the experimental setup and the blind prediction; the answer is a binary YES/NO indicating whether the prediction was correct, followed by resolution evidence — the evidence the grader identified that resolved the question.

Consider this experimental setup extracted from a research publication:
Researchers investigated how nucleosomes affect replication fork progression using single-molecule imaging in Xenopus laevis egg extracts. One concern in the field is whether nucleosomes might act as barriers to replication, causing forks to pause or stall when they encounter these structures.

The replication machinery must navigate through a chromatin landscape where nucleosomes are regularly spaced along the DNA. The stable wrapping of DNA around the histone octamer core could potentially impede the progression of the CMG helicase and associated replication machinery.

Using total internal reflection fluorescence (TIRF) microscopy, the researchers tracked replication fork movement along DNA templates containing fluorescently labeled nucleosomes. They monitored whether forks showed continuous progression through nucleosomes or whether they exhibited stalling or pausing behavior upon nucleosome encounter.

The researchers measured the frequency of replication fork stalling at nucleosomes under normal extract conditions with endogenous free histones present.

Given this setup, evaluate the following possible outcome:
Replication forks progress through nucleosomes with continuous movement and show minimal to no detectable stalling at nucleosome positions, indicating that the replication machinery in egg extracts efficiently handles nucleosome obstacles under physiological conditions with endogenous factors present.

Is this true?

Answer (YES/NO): NO